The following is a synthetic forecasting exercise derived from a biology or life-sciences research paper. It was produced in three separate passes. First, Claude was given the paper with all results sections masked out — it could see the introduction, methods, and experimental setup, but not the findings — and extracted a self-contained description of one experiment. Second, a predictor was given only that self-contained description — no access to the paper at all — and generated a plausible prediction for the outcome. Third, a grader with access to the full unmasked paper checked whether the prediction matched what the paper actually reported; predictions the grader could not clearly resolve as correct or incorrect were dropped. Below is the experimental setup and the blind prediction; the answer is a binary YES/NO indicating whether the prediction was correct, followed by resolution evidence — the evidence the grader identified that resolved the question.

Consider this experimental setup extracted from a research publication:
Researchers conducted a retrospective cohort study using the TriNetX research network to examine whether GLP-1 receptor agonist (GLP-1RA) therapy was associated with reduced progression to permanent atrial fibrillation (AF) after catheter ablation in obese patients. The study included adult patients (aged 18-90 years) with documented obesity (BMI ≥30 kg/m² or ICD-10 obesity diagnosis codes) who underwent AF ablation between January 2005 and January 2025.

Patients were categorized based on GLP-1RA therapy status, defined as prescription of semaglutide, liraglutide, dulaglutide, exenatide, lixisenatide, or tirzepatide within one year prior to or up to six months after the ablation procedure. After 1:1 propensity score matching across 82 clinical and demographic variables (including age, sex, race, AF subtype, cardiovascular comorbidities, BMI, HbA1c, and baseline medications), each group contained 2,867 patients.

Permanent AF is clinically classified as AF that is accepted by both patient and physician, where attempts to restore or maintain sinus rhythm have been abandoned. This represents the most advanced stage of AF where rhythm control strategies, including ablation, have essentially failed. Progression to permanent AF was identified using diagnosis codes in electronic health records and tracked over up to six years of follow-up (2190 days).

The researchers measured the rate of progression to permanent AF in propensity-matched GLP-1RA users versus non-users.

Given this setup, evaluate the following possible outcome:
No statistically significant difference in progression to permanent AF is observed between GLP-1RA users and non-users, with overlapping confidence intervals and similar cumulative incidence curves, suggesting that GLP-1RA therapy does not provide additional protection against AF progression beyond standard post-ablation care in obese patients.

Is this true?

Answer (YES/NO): NO